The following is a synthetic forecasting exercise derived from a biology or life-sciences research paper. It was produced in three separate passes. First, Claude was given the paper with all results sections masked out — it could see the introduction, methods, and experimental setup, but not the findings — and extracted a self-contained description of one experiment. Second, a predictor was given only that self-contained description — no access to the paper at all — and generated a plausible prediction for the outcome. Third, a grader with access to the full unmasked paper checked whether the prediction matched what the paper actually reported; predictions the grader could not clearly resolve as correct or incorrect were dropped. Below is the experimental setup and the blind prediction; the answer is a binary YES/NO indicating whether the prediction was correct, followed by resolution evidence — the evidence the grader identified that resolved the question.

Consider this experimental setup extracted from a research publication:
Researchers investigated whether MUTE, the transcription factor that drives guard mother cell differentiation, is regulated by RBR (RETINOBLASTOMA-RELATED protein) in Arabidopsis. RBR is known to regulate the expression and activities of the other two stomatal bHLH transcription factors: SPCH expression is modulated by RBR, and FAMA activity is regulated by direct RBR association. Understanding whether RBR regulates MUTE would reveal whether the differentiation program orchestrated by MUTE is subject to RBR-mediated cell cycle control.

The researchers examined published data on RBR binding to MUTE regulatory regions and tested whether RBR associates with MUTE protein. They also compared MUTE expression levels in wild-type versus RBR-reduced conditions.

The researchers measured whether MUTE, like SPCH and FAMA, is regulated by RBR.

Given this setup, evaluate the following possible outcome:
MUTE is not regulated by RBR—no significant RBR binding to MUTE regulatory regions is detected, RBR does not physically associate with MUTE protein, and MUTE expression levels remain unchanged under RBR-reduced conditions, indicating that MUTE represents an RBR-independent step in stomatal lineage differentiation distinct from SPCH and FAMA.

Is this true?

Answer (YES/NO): YES